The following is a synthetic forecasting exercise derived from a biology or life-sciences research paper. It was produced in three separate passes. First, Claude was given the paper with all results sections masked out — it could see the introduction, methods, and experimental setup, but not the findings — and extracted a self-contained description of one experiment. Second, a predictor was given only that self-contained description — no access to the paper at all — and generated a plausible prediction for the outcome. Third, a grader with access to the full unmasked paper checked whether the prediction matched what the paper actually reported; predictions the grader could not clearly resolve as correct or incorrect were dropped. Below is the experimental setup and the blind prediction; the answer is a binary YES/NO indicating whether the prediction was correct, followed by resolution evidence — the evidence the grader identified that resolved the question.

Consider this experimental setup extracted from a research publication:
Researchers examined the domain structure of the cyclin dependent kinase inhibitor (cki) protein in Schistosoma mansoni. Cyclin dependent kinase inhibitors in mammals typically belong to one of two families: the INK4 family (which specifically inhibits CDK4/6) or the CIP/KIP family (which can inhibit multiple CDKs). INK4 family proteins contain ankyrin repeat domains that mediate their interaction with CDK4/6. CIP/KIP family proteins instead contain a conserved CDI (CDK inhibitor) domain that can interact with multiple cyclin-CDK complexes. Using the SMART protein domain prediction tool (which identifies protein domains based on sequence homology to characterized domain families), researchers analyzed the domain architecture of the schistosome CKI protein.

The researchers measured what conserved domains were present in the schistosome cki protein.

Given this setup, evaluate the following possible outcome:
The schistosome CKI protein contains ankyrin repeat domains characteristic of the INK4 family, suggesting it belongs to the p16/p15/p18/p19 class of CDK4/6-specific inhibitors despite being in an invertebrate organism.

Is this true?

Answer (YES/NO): NO